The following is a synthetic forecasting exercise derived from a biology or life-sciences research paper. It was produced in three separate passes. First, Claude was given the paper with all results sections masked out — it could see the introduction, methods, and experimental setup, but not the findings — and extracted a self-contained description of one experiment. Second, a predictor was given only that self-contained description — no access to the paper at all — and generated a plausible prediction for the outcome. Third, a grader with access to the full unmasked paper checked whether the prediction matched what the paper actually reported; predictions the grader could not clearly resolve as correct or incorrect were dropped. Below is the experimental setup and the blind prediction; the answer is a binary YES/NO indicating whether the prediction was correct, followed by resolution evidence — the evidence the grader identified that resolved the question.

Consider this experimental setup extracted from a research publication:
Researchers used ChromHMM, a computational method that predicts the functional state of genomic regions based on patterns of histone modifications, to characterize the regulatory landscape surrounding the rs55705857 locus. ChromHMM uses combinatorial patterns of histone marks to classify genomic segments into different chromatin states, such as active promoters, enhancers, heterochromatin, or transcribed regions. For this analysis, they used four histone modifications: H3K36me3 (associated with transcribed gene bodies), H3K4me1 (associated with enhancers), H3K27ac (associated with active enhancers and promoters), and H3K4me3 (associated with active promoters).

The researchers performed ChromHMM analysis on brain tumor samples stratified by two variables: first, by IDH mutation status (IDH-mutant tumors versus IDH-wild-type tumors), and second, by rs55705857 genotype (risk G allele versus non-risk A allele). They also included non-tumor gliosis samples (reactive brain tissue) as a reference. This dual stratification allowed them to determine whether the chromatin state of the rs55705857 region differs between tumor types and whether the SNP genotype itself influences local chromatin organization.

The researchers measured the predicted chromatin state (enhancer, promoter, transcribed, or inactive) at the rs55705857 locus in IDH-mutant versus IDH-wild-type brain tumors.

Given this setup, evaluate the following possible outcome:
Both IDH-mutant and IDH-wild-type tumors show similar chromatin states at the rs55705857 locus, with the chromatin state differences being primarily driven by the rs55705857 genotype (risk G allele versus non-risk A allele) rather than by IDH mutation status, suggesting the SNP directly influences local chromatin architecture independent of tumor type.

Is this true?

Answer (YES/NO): NO